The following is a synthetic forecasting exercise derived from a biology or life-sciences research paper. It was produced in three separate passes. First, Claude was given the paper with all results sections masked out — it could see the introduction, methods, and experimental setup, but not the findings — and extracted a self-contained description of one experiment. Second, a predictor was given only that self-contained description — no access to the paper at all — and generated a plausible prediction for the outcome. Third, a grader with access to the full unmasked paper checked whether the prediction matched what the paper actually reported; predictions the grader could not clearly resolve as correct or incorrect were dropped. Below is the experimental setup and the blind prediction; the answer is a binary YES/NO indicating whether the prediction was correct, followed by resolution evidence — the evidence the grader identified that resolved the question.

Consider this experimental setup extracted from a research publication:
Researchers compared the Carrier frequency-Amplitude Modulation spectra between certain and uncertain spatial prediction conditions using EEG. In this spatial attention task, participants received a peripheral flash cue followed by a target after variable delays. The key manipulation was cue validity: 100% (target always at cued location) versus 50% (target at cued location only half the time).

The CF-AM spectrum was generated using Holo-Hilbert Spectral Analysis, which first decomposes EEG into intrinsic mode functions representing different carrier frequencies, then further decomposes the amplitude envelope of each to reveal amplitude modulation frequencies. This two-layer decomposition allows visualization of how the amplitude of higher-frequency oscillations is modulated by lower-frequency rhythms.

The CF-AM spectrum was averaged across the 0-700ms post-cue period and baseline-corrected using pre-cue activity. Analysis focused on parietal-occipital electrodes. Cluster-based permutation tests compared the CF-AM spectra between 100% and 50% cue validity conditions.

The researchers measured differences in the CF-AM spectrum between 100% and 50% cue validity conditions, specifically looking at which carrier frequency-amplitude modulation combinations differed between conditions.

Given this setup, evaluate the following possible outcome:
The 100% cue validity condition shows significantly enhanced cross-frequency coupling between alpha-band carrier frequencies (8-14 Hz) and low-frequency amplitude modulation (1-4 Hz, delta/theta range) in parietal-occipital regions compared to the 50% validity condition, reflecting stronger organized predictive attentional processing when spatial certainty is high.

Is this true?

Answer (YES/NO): YES